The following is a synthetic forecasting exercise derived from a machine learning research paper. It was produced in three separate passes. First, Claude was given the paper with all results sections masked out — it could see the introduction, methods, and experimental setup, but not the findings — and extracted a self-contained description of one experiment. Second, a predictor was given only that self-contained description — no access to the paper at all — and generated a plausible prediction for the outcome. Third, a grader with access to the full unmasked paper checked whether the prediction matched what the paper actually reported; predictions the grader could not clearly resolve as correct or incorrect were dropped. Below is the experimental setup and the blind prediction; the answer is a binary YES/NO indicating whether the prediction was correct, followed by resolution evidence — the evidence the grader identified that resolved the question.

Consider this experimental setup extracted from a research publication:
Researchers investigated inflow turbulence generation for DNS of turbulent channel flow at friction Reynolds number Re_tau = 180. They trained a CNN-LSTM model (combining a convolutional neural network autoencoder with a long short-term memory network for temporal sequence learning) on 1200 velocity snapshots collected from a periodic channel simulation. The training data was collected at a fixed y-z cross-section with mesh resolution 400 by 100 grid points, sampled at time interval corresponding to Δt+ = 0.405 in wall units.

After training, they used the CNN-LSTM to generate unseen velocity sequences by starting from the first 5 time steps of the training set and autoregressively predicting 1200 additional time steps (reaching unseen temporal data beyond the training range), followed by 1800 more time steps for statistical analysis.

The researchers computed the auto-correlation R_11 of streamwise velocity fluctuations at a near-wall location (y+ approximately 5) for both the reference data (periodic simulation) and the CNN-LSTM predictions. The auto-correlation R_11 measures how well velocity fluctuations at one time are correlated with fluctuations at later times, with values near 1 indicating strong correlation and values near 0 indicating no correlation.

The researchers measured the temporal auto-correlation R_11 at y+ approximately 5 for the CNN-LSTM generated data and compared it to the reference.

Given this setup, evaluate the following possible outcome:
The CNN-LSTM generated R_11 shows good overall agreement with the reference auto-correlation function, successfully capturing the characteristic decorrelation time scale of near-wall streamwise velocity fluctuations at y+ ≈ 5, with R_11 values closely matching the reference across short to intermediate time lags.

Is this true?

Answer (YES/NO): NO